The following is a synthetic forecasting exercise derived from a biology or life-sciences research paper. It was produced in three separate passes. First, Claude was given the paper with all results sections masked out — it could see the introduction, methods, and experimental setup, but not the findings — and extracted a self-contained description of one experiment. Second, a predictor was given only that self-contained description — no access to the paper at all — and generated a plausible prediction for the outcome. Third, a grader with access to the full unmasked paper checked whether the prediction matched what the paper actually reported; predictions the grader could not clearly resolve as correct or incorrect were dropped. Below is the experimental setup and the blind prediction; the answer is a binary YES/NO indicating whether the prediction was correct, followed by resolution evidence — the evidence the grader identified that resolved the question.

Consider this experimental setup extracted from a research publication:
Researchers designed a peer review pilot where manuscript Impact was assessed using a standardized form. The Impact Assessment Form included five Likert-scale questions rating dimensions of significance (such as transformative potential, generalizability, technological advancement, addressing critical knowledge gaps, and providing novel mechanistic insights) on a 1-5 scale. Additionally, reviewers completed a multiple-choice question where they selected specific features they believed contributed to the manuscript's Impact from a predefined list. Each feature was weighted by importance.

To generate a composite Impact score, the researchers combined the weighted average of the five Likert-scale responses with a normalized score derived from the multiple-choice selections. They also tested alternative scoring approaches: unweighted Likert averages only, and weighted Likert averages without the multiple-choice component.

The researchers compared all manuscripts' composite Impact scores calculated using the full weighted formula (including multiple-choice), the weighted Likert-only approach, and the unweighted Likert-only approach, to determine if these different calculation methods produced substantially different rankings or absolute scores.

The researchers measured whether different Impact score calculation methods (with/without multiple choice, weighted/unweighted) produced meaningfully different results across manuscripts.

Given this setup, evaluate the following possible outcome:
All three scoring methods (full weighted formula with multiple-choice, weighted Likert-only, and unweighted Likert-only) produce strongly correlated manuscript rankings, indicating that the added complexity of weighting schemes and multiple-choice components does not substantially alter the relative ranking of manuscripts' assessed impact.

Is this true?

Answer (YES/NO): YES